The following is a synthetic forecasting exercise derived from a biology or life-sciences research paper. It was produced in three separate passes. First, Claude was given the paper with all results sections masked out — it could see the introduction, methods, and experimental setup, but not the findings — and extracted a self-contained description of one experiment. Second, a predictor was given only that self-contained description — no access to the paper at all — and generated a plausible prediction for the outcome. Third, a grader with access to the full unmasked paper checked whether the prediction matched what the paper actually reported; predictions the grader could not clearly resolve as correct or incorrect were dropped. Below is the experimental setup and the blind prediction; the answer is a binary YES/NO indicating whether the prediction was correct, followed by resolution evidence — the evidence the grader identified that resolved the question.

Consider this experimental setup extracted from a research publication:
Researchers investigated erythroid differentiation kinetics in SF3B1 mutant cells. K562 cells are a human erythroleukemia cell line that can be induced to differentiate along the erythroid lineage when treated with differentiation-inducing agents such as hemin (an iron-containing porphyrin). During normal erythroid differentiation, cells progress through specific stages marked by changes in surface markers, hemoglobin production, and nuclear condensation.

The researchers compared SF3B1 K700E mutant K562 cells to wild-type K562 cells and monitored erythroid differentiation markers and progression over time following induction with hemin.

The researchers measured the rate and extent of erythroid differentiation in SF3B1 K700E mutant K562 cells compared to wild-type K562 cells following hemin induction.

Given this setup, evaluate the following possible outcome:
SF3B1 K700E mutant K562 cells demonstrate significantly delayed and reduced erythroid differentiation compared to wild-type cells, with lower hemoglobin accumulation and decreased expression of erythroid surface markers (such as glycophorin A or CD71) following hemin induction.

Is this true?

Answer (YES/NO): NO